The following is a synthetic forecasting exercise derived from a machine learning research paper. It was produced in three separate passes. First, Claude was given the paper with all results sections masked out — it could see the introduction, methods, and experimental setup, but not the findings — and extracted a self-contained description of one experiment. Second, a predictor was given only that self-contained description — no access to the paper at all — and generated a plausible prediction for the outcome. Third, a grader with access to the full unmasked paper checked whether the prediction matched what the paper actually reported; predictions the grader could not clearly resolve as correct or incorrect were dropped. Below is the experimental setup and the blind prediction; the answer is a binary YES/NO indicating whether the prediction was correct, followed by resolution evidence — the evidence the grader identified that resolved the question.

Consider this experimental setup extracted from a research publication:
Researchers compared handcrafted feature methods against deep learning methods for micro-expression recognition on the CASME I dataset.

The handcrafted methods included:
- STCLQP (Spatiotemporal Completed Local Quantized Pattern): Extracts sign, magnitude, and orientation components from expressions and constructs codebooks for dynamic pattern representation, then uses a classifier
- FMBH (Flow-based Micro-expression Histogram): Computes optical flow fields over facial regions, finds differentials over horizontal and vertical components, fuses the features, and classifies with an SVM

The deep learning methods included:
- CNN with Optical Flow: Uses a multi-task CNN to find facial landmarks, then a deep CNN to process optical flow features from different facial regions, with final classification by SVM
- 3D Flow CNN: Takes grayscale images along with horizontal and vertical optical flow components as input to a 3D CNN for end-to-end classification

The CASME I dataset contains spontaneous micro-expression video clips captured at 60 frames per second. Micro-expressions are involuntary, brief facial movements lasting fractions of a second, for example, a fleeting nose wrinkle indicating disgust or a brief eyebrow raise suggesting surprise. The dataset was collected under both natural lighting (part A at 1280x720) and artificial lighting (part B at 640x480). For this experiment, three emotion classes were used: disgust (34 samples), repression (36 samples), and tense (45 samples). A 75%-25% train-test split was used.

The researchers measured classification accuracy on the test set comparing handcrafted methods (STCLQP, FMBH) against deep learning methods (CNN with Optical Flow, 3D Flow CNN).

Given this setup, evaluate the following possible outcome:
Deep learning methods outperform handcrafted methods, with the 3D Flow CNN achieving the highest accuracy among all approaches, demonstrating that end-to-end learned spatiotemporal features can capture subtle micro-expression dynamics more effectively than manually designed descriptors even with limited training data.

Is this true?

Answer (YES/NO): NO